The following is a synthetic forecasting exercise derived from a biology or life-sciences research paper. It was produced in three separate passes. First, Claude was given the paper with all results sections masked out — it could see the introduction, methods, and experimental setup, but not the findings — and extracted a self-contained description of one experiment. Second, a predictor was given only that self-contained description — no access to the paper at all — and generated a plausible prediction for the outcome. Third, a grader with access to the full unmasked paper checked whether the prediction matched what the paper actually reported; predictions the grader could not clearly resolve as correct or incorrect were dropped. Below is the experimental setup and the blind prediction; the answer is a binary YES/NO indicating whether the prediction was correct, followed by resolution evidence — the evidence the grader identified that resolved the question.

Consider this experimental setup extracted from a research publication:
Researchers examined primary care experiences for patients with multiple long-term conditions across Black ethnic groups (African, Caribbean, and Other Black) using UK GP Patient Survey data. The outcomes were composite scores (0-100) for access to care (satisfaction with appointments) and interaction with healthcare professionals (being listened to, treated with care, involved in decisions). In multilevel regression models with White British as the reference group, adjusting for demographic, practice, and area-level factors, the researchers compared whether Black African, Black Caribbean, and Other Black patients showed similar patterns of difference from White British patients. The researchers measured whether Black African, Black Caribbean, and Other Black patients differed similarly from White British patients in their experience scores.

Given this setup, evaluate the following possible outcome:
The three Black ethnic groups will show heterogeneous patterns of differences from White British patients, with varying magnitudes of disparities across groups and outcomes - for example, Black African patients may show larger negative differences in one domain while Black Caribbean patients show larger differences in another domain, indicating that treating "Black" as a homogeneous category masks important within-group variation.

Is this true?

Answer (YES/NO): YES